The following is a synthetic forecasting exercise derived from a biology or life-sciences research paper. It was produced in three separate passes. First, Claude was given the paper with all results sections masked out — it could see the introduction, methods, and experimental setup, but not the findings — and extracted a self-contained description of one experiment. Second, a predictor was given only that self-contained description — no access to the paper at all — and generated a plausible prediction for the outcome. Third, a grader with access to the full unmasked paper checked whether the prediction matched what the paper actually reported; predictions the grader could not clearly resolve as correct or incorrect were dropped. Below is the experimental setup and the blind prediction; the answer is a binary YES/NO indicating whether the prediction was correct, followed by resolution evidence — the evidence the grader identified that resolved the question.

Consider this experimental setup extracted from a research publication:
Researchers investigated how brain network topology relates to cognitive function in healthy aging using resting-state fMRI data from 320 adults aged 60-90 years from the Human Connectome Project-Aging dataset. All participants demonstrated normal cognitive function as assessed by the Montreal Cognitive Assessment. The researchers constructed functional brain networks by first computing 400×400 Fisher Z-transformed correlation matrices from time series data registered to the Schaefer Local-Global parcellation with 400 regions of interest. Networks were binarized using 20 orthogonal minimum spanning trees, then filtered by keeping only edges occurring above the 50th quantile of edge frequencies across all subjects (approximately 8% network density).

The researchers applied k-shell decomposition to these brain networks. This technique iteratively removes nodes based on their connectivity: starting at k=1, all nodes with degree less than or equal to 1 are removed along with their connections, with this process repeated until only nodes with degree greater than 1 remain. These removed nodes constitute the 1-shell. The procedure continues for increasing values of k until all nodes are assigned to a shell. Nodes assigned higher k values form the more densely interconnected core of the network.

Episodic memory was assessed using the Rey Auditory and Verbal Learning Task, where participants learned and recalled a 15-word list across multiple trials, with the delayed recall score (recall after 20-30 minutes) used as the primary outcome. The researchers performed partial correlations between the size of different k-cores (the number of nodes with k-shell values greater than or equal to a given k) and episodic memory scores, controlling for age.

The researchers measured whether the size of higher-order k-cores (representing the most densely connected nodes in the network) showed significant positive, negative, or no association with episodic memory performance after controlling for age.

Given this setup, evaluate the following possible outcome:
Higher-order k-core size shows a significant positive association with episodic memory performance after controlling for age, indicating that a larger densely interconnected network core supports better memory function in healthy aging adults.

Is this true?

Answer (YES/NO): YES